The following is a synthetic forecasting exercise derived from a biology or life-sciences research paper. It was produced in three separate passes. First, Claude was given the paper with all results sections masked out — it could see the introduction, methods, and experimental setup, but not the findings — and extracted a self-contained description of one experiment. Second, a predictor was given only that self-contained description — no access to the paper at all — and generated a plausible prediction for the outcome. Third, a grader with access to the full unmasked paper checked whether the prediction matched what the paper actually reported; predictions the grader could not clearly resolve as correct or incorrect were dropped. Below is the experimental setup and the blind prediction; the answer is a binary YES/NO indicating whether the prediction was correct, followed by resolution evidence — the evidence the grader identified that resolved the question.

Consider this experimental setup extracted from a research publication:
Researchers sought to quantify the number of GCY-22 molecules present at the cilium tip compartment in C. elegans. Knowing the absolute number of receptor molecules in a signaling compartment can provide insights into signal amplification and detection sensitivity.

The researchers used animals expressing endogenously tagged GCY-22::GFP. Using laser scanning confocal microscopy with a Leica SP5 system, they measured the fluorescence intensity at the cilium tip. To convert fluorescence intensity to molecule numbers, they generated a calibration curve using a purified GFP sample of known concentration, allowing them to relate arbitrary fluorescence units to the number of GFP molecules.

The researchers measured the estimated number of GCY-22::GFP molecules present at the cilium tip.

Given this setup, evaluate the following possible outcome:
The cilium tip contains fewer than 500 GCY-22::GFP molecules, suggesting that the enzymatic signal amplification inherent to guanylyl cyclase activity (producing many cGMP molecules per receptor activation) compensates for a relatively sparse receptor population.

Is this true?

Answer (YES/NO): NO